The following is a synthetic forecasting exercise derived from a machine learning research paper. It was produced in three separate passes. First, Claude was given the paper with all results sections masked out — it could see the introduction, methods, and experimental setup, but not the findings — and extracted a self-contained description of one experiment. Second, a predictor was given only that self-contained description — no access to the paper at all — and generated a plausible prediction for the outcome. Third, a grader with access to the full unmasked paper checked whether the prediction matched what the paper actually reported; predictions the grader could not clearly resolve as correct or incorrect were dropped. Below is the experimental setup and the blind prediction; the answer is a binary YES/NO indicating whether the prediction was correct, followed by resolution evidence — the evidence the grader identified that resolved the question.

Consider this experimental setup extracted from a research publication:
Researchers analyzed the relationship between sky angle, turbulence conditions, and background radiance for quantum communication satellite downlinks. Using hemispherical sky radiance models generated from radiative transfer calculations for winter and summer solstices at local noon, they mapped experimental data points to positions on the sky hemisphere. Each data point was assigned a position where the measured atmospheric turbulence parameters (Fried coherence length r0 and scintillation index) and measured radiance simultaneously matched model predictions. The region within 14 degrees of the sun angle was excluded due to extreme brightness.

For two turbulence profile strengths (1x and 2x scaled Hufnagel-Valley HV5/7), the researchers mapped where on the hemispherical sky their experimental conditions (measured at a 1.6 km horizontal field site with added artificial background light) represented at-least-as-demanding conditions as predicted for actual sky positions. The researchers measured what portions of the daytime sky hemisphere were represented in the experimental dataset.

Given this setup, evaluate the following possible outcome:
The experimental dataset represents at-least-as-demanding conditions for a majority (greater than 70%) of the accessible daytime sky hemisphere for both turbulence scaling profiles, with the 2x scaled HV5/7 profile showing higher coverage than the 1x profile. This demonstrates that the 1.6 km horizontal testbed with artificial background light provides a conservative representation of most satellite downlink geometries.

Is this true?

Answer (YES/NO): NO